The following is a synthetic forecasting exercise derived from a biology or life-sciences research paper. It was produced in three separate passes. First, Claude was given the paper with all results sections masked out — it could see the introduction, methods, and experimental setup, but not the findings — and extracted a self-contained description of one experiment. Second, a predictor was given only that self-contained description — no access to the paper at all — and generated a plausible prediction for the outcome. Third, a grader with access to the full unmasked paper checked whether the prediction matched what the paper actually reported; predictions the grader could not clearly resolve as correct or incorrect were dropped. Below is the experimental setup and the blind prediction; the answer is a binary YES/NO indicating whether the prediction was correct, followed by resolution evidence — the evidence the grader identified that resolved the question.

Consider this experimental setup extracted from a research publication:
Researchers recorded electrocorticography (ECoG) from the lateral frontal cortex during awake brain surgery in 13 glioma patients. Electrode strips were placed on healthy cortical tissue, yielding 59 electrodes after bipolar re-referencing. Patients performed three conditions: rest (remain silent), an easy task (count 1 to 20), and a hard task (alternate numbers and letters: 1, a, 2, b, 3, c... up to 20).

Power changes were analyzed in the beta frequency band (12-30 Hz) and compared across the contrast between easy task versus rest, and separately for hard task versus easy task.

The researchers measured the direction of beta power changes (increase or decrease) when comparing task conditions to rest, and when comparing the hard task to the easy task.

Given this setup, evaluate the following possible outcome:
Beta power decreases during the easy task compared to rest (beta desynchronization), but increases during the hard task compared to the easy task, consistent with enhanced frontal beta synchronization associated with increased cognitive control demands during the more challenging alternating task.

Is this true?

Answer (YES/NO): NO